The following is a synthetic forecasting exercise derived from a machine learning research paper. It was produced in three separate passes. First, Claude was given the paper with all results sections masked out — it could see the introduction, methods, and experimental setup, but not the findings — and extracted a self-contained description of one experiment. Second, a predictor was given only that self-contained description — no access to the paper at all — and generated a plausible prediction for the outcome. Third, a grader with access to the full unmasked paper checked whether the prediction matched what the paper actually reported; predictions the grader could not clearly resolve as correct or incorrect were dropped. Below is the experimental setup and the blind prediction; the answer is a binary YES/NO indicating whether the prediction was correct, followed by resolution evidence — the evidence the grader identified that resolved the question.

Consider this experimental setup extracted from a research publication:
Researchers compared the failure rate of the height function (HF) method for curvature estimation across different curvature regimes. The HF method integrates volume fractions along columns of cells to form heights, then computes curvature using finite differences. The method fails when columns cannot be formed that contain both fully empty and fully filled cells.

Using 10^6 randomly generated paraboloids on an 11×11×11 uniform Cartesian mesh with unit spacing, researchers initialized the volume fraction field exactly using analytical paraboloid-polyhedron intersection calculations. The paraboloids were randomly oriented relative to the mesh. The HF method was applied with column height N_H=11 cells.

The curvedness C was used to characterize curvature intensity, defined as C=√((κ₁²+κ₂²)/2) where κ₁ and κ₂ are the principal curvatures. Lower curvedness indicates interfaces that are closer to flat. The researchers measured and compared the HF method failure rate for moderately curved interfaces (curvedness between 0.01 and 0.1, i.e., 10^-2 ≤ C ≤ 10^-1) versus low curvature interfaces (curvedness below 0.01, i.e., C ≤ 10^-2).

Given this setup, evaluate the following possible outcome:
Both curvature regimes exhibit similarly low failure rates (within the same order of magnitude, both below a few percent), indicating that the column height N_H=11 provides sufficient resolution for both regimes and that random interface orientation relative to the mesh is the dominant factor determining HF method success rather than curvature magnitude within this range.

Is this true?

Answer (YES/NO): NO